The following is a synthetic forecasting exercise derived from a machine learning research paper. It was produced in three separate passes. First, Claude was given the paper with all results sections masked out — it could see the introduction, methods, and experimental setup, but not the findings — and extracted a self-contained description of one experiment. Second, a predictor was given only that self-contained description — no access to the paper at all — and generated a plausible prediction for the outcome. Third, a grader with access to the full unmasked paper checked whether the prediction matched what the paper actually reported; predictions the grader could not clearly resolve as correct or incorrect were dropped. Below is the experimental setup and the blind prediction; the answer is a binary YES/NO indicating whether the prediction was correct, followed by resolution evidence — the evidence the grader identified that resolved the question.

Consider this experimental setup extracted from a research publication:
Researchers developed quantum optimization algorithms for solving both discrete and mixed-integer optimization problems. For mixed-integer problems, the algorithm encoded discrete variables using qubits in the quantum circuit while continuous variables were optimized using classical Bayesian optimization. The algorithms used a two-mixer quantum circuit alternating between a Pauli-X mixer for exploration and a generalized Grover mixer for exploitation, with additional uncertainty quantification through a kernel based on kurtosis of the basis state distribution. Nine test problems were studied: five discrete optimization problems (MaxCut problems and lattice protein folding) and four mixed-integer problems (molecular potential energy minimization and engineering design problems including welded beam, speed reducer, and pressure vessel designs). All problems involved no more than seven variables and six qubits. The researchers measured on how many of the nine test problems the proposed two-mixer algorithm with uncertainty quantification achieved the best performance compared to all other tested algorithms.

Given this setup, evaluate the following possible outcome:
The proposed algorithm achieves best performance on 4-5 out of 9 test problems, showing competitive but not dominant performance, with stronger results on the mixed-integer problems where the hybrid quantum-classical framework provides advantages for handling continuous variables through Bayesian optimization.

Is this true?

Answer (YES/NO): YES